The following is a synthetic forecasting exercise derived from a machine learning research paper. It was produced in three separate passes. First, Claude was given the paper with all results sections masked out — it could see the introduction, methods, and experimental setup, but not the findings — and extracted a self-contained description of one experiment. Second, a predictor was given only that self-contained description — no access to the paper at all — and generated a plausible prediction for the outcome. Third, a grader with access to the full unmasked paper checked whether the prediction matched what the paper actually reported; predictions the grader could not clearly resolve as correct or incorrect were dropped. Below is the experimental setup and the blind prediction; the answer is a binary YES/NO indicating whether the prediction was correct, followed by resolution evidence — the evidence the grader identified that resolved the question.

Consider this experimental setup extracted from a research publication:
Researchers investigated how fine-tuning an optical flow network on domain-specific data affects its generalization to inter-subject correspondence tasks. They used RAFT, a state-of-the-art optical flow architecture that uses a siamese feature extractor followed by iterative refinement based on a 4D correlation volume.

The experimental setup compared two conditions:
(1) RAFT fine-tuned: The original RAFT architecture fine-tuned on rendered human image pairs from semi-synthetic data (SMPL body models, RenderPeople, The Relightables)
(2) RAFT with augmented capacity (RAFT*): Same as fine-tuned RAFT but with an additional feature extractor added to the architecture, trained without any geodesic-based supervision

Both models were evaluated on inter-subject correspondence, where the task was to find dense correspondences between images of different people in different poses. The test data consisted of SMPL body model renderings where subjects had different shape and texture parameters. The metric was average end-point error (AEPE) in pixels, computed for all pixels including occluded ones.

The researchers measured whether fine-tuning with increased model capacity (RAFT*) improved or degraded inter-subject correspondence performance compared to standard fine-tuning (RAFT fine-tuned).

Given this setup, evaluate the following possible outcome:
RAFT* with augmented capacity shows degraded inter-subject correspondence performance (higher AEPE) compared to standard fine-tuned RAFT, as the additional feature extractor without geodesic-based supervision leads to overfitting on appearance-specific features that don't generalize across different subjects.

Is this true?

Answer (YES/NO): YES